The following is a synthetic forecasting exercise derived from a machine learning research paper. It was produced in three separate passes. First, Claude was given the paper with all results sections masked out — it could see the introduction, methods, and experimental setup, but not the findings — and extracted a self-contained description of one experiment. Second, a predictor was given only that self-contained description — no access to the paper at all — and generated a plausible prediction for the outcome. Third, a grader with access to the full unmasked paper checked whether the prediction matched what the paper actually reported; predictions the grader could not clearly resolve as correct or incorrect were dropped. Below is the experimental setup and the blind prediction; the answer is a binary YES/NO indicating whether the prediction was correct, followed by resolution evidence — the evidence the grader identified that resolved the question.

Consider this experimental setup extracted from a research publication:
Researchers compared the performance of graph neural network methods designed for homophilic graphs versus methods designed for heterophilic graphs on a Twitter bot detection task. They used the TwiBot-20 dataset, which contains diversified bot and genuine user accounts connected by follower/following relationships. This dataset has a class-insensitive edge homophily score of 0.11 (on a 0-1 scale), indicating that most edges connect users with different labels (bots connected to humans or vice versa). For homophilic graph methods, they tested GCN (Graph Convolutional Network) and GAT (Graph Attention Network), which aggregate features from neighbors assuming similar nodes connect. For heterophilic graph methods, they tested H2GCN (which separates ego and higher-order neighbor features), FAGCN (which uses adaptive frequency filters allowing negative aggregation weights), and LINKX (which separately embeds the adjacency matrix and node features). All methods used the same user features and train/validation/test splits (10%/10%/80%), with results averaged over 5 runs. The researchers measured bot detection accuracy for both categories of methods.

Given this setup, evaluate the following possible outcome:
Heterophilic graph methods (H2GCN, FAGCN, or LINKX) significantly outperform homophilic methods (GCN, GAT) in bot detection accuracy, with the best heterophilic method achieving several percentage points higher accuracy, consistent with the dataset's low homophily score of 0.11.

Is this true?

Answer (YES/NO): YES